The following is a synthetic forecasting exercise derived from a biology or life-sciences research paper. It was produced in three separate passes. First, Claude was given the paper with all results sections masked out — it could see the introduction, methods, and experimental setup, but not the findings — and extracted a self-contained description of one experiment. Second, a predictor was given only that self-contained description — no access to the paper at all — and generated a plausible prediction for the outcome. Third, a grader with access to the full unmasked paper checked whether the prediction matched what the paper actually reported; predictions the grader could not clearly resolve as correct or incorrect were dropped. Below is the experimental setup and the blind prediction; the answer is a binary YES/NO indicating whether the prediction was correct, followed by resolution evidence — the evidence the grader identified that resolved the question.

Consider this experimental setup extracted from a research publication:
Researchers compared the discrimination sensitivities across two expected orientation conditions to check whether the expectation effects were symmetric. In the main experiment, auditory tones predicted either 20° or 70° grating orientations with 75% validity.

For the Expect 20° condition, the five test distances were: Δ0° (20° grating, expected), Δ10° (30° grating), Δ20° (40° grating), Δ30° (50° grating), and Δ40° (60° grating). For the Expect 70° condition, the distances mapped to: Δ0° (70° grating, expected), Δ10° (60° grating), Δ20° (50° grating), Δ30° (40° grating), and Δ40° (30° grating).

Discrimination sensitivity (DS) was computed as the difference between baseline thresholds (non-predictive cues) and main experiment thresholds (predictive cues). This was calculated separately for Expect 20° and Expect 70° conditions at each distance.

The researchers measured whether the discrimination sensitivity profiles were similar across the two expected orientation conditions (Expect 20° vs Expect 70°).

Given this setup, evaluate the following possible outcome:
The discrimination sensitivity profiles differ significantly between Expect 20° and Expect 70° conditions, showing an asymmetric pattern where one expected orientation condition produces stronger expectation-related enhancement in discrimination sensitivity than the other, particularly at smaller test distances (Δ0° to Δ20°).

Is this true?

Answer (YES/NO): NO